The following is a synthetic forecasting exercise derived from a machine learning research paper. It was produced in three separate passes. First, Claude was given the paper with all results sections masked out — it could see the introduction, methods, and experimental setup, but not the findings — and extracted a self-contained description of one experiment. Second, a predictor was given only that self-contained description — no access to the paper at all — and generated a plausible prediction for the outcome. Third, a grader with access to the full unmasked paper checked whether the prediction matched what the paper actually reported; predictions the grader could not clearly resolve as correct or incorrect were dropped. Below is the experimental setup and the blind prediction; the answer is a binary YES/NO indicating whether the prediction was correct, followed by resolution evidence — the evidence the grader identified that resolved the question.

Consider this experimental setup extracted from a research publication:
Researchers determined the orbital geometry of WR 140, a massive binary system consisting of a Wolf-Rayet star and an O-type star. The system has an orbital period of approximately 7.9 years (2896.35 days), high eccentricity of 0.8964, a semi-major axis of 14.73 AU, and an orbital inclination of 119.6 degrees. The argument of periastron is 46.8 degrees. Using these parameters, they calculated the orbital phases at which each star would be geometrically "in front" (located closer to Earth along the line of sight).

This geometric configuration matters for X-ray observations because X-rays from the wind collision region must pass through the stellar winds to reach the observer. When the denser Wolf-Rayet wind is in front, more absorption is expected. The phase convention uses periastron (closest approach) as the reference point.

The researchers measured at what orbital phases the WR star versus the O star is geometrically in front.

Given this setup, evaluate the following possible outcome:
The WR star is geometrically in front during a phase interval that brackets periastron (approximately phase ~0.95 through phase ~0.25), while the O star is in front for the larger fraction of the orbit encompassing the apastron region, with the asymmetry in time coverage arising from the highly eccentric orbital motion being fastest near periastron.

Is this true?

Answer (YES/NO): NO